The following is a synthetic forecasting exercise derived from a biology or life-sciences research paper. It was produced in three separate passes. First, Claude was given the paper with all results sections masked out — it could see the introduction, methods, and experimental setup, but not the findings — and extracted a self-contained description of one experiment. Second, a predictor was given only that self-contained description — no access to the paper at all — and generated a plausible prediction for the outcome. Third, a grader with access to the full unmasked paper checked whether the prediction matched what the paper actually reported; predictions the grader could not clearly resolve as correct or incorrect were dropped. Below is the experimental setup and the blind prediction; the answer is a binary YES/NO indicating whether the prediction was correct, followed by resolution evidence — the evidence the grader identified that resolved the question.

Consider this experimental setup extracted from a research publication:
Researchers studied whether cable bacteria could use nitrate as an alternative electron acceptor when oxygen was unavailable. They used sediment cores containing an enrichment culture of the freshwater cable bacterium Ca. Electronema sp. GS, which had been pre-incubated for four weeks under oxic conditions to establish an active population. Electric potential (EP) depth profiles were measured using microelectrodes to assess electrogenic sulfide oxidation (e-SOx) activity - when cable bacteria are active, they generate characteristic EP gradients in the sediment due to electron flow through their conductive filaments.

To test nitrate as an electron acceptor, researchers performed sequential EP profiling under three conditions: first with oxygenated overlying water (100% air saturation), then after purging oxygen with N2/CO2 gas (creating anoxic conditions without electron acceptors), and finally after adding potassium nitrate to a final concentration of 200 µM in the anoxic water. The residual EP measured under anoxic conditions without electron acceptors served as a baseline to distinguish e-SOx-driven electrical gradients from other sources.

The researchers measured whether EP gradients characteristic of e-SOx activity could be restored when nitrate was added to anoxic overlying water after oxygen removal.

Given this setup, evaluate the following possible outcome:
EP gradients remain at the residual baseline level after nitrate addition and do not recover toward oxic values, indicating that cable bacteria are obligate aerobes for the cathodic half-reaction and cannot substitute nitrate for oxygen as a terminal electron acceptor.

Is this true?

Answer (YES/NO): NO